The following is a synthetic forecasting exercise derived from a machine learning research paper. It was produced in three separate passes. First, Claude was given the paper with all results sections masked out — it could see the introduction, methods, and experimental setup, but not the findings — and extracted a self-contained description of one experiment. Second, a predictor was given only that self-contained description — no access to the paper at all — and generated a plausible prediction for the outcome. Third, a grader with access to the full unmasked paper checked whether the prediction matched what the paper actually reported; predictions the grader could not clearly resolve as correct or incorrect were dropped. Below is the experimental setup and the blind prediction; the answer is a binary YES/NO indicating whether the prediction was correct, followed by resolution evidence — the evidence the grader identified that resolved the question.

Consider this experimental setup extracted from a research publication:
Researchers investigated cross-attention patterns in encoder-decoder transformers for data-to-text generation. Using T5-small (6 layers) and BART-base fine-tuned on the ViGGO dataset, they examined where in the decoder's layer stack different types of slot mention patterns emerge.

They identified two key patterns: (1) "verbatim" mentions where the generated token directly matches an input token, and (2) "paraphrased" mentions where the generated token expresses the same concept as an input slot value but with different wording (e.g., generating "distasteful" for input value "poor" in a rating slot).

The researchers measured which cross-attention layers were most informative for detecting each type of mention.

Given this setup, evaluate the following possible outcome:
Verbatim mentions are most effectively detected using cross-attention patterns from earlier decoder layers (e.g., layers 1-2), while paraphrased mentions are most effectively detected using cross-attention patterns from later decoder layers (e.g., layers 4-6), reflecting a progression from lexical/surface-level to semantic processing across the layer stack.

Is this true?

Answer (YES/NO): NO